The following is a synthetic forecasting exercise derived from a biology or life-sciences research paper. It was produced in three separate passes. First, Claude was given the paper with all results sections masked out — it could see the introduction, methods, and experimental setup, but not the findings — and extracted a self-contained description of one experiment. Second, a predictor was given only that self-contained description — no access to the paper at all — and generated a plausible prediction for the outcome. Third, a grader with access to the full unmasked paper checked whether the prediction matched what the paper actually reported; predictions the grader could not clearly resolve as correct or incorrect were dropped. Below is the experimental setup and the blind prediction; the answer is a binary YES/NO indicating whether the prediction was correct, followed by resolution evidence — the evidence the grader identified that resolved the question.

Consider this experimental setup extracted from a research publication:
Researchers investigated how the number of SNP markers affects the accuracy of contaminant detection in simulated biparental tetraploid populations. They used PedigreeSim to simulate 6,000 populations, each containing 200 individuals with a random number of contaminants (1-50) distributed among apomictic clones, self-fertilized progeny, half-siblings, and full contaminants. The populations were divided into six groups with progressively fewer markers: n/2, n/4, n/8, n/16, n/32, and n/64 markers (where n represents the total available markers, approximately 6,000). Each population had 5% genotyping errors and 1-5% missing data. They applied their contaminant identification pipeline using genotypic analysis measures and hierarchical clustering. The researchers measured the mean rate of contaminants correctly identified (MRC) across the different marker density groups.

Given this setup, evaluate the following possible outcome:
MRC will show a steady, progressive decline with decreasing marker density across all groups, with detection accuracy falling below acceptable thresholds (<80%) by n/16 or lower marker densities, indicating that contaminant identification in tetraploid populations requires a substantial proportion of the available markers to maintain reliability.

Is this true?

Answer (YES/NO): NO